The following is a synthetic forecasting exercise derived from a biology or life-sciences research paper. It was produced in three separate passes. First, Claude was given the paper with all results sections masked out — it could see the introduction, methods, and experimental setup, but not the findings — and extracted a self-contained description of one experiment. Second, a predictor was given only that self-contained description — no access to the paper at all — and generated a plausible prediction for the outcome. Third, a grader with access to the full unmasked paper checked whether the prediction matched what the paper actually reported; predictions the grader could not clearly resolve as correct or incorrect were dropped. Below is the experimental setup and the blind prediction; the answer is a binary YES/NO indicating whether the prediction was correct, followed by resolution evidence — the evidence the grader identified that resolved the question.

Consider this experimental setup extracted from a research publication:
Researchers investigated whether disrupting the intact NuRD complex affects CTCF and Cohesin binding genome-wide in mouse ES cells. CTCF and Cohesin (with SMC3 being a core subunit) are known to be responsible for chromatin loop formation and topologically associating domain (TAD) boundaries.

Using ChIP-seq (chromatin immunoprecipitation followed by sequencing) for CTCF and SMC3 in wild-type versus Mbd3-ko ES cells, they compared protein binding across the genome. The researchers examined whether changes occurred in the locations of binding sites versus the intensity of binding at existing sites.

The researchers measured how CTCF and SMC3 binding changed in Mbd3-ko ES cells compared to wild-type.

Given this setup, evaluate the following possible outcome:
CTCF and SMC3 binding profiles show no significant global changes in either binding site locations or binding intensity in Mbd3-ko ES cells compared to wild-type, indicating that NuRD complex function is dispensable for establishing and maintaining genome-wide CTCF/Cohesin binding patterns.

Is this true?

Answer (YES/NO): NO